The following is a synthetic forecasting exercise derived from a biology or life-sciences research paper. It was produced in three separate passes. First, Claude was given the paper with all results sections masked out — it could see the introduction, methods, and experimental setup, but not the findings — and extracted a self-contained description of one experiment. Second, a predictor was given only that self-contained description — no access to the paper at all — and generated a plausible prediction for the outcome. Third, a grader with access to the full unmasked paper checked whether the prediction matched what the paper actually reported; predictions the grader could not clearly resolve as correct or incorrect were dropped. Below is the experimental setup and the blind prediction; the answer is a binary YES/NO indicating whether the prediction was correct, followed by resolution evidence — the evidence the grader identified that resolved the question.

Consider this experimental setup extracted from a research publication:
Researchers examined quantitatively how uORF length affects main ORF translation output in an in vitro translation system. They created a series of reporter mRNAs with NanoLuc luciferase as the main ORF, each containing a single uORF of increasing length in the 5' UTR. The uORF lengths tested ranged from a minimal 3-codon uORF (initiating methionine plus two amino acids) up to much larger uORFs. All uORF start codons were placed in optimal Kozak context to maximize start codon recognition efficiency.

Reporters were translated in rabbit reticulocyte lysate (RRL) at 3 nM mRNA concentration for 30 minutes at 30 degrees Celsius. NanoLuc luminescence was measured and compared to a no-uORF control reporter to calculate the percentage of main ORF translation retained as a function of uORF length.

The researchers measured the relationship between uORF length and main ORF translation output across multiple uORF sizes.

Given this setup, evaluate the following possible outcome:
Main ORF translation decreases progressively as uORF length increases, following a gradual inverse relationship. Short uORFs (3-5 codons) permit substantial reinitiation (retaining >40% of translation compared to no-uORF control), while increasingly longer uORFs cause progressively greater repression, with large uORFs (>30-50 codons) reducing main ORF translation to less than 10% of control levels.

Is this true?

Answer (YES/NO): NO